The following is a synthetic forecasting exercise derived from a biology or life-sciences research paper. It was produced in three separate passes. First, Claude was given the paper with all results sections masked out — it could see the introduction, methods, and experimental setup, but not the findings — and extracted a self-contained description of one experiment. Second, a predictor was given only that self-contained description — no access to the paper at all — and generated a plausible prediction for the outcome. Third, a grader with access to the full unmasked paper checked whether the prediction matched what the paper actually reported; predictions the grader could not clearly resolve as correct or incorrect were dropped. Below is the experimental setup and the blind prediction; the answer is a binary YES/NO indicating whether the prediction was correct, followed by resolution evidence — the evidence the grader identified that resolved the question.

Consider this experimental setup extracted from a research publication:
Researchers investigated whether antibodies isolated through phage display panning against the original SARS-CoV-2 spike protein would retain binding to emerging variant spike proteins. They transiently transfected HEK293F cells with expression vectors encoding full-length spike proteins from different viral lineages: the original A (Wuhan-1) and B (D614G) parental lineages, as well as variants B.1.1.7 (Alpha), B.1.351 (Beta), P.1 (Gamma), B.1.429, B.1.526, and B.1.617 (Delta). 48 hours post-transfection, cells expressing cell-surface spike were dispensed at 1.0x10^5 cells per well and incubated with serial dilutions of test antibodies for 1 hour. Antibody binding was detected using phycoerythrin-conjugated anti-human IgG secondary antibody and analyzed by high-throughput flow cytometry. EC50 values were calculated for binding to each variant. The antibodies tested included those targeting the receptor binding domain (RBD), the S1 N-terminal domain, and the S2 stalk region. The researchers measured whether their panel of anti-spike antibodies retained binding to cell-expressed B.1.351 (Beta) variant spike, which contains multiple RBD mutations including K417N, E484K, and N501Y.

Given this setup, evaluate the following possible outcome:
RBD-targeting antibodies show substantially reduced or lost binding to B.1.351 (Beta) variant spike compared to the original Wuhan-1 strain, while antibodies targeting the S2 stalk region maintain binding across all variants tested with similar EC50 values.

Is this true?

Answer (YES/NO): NO